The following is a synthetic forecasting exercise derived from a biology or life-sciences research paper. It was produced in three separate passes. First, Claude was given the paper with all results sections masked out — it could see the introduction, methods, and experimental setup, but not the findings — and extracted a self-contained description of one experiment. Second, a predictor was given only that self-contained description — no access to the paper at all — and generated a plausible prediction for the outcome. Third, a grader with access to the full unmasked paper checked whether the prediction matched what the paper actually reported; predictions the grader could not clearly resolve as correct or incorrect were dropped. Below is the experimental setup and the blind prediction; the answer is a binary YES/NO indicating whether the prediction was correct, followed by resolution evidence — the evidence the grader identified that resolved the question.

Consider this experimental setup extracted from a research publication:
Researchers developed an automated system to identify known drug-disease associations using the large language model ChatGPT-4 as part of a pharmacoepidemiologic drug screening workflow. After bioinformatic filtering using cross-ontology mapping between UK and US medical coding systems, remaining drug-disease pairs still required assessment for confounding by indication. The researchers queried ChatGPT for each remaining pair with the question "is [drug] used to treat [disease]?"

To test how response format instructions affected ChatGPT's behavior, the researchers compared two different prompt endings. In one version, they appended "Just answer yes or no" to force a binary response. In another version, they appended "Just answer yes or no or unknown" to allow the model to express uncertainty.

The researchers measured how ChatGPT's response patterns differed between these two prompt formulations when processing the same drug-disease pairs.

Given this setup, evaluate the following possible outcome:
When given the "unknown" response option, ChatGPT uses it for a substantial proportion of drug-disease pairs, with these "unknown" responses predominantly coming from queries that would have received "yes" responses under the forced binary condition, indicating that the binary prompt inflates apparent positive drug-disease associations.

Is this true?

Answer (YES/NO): YES